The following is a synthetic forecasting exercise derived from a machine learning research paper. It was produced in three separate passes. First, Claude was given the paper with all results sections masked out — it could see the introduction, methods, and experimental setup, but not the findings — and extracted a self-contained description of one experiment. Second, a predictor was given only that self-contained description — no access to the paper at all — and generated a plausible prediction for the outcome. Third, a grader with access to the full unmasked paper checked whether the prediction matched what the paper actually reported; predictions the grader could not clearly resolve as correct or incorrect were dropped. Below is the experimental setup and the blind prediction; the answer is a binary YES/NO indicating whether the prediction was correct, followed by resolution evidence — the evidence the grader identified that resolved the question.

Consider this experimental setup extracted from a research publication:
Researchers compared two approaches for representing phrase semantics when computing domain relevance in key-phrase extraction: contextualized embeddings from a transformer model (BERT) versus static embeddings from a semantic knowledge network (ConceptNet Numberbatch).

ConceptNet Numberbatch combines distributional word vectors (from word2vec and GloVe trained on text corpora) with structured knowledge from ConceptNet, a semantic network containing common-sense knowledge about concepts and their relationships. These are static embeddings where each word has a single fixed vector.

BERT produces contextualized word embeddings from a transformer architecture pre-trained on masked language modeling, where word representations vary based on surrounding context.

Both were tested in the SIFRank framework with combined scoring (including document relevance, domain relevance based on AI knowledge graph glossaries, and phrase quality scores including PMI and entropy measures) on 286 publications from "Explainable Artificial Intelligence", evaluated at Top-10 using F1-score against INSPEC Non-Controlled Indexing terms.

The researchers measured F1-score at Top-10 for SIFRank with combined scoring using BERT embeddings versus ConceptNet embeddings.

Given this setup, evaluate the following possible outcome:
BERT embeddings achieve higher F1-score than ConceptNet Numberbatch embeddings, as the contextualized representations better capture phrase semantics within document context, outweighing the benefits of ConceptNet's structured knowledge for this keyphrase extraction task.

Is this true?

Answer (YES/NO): NO